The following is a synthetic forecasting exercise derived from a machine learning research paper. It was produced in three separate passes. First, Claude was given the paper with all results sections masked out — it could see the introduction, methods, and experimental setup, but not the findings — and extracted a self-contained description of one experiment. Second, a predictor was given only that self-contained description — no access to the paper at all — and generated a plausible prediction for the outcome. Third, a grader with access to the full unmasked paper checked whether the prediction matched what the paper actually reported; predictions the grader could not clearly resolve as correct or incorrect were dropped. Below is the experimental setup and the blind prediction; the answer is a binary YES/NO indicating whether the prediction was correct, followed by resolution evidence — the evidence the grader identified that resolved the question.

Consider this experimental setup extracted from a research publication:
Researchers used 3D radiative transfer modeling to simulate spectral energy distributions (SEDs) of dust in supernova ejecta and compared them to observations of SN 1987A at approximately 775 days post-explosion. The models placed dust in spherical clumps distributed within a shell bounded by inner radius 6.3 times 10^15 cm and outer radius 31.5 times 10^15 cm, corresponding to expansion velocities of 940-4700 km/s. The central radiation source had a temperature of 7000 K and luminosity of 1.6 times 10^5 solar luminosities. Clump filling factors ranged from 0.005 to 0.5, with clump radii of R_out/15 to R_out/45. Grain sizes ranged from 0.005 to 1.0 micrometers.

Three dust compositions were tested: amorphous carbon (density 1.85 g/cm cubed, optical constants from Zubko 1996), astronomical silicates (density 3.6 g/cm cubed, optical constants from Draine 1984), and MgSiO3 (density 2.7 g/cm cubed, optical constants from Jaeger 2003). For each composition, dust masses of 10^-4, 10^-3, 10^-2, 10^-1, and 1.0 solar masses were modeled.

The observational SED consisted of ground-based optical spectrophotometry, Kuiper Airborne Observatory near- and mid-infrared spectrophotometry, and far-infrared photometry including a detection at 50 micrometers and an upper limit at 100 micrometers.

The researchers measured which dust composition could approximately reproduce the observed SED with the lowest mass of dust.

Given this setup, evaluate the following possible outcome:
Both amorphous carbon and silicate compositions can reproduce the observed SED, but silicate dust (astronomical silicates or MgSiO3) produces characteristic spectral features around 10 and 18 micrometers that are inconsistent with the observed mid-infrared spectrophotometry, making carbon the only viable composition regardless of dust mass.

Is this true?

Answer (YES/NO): NO